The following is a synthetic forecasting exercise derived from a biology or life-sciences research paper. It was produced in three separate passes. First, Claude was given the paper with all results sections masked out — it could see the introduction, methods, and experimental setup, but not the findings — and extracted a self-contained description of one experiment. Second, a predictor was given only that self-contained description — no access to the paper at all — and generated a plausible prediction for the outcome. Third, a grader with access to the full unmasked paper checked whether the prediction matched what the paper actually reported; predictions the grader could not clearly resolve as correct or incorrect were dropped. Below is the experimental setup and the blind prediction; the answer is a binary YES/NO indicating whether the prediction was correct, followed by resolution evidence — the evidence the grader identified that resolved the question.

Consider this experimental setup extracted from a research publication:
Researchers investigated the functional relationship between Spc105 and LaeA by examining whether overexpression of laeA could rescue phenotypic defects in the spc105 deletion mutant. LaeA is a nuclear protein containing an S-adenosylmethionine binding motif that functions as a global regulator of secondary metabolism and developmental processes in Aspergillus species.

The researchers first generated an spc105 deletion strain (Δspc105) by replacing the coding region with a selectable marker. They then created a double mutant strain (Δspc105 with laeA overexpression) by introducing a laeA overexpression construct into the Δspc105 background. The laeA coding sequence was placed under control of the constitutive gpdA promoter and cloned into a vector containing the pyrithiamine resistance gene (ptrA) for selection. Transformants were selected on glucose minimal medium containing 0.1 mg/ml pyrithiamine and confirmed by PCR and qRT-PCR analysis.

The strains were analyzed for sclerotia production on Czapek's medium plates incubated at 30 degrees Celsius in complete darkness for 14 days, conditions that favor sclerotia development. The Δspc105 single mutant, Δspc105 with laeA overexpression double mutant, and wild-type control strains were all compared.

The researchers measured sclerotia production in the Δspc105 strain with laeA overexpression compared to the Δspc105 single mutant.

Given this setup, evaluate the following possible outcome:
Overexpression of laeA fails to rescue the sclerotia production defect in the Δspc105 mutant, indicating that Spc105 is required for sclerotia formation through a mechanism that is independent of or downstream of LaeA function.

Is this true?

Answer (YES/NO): YES